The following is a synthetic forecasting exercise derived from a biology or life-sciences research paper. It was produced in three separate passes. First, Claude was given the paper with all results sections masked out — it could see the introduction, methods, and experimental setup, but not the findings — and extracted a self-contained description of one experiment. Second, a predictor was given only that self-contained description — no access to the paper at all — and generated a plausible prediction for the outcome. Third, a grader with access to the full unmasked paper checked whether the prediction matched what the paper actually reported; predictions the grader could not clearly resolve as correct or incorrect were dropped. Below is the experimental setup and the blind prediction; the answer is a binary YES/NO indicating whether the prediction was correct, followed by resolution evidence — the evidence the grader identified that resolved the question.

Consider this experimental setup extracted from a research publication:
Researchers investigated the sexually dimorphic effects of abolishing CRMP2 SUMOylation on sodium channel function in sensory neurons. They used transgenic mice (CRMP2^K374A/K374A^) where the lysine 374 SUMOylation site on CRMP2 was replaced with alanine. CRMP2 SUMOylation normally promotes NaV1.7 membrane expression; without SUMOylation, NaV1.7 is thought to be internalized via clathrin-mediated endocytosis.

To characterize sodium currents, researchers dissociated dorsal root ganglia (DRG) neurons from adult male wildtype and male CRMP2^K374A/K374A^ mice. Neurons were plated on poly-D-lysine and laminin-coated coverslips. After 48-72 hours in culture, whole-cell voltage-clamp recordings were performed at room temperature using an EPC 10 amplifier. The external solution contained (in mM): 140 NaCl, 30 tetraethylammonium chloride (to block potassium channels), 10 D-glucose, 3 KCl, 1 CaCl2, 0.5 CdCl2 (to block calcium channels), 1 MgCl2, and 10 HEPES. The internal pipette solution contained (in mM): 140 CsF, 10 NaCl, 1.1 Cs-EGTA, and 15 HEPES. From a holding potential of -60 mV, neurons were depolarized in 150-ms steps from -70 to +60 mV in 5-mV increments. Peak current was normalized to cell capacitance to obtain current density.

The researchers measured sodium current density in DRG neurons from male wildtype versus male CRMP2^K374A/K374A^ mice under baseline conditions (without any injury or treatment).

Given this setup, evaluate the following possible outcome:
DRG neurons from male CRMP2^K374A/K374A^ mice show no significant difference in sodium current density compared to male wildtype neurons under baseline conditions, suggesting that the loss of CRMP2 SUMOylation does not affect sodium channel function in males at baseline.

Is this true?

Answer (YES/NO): YES